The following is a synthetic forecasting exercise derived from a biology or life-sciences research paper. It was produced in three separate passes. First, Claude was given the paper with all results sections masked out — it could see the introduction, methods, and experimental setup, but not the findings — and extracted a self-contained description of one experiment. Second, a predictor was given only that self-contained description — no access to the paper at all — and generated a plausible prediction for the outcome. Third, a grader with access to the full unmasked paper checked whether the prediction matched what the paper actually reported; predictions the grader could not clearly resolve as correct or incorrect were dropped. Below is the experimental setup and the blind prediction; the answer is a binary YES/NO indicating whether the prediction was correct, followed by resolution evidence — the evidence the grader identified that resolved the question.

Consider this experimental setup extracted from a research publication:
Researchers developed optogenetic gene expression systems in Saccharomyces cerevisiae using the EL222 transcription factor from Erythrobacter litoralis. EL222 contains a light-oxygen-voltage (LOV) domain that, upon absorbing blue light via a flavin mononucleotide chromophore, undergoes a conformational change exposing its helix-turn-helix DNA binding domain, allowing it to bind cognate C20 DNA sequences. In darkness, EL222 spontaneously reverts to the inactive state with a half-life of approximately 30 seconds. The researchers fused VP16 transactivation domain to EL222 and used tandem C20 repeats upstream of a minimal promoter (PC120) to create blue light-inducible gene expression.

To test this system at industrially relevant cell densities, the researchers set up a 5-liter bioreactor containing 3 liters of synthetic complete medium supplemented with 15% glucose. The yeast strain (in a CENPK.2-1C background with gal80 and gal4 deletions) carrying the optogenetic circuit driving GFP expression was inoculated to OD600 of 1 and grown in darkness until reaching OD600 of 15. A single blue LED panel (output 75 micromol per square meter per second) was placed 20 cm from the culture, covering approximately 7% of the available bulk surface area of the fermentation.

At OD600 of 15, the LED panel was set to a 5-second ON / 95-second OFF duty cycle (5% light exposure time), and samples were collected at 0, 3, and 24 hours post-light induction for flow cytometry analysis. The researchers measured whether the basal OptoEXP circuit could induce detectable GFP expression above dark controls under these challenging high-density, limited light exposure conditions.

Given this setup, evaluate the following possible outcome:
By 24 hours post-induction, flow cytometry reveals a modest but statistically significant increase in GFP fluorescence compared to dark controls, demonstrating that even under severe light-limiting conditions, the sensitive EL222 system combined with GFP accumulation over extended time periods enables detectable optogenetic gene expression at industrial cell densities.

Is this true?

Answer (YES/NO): NO